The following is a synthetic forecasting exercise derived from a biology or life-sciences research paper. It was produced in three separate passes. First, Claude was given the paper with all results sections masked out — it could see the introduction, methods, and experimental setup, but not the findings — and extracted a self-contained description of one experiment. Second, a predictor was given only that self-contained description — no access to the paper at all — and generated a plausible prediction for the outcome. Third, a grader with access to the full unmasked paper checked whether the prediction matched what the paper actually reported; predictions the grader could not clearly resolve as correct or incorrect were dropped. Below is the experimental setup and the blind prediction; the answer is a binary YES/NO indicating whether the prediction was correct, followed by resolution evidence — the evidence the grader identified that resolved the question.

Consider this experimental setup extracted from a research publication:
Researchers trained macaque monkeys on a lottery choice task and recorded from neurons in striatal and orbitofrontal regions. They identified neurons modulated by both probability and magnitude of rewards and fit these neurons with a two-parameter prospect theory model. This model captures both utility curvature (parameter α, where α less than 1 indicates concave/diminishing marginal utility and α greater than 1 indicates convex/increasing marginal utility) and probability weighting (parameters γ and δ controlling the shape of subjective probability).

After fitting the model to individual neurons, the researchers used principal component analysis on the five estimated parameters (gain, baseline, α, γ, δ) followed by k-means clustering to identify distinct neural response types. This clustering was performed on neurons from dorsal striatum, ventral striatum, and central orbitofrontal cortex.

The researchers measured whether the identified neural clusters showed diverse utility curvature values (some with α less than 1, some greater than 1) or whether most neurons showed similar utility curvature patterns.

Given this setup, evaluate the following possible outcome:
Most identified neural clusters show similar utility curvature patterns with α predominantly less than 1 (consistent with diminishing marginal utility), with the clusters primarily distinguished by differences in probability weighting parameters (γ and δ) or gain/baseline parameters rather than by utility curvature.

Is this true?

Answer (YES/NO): NO